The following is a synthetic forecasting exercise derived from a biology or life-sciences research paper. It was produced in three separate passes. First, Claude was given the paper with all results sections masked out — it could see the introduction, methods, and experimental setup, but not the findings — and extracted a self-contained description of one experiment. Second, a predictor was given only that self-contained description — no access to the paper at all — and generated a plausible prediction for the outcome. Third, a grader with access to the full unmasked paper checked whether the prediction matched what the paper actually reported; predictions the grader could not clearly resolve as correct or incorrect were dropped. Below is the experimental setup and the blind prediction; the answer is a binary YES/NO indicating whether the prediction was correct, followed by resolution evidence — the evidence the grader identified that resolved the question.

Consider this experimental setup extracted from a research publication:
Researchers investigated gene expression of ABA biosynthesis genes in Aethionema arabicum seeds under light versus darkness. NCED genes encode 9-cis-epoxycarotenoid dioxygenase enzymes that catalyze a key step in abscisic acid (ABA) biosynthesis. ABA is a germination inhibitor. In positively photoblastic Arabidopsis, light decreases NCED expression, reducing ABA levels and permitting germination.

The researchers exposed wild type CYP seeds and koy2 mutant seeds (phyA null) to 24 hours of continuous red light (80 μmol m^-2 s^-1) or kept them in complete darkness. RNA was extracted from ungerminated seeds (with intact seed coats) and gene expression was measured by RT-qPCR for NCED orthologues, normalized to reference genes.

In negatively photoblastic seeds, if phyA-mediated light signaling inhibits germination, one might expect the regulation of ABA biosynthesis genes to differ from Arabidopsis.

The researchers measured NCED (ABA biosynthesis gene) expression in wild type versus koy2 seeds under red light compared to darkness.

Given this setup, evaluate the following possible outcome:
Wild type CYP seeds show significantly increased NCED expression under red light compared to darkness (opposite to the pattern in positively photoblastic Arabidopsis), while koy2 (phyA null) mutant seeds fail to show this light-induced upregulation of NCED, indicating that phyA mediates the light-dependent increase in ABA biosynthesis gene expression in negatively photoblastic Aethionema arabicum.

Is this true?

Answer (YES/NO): NO